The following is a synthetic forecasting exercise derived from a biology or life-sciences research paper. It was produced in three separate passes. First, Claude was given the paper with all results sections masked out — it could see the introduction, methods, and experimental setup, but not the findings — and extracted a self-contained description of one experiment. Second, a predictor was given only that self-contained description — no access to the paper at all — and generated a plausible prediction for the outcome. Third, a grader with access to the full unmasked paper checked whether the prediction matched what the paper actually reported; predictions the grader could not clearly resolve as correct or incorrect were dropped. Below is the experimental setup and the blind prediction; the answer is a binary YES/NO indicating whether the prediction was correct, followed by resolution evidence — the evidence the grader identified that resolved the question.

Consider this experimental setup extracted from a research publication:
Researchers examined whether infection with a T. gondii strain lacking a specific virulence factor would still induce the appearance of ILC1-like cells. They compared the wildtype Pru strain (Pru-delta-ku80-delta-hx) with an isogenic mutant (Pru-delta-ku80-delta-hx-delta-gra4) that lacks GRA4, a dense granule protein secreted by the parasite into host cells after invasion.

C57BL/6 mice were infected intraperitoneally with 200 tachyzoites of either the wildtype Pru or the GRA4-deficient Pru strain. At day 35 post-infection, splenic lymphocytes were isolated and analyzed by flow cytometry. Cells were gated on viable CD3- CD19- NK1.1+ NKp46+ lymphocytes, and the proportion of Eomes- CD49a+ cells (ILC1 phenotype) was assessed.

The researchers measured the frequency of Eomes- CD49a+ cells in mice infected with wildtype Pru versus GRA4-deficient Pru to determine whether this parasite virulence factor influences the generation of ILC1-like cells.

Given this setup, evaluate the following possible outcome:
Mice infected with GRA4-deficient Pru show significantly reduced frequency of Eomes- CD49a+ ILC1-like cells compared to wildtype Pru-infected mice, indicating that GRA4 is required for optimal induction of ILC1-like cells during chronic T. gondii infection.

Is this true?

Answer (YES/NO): NO